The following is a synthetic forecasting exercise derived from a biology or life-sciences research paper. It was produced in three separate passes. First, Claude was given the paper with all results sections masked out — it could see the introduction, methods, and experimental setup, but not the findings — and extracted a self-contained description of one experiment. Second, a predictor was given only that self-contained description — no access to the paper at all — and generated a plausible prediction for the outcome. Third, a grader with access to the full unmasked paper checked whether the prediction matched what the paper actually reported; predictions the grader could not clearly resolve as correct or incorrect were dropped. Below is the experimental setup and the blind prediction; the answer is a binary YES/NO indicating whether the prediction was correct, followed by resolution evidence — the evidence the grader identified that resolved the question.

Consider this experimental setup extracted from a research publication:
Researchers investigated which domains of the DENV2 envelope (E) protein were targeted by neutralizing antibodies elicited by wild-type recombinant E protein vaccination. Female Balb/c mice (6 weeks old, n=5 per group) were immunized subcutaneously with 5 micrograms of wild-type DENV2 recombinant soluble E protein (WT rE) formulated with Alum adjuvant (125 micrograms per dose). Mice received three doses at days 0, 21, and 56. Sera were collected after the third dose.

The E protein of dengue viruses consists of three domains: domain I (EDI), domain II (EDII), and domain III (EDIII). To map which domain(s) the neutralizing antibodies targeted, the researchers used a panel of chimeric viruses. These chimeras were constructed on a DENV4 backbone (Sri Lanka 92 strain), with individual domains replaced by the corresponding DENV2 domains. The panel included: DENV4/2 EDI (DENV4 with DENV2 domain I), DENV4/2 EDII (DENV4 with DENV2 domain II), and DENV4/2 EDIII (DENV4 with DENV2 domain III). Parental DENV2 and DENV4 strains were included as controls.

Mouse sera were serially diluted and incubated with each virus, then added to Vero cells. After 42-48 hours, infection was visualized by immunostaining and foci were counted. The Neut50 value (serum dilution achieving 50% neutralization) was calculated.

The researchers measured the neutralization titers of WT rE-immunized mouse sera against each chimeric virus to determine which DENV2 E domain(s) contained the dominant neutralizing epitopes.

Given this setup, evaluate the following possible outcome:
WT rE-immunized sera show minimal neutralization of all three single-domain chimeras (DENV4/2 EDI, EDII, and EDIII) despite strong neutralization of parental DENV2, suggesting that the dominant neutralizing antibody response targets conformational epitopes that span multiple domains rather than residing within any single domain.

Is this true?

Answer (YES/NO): NO